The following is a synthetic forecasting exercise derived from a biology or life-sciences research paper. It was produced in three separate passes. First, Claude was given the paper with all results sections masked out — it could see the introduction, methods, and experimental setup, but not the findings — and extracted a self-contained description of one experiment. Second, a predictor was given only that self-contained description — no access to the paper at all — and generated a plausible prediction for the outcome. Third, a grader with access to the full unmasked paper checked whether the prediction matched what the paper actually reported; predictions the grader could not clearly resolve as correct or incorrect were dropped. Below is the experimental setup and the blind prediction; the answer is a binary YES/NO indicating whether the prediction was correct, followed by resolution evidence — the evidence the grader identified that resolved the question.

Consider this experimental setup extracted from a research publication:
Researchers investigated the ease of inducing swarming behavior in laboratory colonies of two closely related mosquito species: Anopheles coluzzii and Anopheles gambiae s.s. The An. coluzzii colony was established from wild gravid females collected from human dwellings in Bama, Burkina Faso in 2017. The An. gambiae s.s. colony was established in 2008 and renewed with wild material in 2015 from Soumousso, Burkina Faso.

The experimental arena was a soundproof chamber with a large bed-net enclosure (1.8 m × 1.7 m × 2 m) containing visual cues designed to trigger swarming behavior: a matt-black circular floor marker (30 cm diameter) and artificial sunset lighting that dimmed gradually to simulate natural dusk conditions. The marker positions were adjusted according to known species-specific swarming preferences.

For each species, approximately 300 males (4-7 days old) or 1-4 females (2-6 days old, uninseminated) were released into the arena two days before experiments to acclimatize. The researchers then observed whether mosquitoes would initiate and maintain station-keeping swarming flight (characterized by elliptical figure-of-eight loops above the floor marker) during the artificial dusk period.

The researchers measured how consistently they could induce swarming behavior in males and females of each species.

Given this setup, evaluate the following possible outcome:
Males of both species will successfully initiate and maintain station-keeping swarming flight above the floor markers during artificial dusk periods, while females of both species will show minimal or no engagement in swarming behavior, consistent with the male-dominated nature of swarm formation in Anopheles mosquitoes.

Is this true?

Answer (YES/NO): NO